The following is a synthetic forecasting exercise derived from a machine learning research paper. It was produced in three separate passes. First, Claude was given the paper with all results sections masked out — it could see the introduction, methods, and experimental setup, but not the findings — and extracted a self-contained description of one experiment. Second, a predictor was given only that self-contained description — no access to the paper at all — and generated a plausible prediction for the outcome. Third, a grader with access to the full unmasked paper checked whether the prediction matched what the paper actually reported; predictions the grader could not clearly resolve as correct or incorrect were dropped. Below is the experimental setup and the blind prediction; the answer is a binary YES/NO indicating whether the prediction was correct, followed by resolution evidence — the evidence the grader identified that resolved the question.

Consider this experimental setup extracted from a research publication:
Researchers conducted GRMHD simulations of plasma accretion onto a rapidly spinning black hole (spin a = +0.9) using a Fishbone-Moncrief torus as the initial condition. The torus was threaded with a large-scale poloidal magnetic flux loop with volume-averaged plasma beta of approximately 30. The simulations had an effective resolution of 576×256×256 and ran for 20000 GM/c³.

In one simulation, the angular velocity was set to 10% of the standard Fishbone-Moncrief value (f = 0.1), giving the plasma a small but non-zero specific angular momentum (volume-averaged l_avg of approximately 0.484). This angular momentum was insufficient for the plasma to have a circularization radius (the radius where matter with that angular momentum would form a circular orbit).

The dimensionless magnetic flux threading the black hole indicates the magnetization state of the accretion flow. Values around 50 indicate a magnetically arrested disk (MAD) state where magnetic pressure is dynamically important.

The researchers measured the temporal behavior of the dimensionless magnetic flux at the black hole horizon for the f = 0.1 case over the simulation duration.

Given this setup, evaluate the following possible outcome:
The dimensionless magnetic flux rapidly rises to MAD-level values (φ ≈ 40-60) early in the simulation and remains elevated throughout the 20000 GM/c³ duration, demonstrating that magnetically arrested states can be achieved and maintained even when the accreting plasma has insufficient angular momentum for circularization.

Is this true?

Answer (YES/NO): NO